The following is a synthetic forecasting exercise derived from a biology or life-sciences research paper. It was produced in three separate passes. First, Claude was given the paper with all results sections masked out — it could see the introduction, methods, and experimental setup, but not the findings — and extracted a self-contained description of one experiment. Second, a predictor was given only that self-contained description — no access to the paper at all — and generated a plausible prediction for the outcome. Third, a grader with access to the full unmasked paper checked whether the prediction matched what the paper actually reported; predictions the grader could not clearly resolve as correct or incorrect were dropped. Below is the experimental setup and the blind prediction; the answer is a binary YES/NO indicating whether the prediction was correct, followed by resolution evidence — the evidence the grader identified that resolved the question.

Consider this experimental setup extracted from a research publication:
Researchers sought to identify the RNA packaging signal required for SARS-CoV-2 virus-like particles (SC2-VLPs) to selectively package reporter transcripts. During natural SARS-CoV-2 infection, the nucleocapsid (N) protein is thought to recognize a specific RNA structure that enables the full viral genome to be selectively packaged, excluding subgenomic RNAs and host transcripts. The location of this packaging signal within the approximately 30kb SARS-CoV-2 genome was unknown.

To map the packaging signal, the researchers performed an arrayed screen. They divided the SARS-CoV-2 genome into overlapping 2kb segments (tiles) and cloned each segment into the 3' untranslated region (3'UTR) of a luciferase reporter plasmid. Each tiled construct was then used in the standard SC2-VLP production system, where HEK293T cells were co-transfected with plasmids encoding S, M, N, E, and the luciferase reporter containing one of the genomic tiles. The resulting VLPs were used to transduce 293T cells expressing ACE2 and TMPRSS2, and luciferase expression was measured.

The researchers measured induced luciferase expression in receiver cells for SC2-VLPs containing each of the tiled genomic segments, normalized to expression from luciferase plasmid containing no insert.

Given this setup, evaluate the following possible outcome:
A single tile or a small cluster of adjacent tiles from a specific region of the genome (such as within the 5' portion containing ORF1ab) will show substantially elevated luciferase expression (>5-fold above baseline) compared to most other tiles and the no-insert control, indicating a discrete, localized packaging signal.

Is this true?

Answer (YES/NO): NO